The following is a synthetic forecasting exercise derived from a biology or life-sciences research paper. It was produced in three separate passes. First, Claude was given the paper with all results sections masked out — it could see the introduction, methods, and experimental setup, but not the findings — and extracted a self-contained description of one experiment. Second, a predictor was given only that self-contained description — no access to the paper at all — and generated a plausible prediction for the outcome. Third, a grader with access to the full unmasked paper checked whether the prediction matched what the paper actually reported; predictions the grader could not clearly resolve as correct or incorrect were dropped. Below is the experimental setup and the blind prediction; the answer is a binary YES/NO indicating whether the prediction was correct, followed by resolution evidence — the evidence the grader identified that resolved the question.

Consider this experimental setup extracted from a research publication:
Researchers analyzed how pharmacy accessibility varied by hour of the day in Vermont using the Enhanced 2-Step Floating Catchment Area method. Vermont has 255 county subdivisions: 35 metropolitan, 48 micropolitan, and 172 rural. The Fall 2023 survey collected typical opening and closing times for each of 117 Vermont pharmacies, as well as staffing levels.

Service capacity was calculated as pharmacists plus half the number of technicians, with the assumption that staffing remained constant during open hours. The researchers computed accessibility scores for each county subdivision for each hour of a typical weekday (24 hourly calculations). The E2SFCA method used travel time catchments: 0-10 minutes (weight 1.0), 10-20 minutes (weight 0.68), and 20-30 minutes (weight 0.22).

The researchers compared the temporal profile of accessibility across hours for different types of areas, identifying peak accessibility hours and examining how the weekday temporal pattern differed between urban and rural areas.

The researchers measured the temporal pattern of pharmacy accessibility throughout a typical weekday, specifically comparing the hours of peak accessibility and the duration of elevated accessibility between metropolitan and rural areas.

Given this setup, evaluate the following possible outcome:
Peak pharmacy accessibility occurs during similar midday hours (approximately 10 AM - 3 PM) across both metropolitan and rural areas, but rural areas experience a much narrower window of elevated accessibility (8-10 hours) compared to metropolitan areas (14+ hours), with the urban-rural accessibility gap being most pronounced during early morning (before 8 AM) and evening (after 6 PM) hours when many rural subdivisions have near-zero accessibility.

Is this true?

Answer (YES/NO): NO